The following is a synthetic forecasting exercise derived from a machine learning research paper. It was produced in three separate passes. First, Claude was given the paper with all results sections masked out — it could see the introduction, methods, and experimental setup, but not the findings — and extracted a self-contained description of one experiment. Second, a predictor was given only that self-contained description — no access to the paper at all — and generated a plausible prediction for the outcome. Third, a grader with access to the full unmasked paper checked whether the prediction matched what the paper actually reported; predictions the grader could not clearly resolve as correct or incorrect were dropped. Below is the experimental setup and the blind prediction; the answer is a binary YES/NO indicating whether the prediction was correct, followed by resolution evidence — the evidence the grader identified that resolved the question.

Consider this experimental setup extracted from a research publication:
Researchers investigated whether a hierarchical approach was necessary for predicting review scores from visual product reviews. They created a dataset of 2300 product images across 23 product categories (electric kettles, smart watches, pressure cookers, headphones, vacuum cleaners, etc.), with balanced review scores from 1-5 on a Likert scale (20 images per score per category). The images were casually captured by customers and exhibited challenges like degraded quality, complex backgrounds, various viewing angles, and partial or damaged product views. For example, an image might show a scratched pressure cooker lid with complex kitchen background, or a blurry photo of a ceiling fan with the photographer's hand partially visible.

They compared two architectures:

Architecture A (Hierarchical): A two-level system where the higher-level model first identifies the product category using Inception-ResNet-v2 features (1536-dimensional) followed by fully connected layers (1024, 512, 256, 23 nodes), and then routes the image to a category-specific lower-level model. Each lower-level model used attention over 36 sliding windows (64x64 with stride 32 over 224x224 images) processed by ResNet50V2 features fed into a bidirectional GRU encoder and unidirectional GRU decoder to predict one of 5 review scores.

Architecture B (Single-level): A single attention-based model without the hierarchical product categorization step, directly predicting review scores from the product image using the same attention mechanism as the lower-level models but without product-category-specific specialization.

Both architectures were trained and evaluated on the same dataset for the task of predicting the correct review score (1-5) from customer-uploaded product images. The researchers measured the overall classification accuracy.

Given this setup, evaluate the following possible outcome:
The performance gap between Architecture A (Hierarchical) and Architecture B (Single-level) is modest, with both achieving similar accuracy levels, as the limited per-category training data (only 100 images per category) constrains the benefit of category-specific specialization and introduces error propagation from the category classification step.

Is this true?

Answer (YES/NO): NO